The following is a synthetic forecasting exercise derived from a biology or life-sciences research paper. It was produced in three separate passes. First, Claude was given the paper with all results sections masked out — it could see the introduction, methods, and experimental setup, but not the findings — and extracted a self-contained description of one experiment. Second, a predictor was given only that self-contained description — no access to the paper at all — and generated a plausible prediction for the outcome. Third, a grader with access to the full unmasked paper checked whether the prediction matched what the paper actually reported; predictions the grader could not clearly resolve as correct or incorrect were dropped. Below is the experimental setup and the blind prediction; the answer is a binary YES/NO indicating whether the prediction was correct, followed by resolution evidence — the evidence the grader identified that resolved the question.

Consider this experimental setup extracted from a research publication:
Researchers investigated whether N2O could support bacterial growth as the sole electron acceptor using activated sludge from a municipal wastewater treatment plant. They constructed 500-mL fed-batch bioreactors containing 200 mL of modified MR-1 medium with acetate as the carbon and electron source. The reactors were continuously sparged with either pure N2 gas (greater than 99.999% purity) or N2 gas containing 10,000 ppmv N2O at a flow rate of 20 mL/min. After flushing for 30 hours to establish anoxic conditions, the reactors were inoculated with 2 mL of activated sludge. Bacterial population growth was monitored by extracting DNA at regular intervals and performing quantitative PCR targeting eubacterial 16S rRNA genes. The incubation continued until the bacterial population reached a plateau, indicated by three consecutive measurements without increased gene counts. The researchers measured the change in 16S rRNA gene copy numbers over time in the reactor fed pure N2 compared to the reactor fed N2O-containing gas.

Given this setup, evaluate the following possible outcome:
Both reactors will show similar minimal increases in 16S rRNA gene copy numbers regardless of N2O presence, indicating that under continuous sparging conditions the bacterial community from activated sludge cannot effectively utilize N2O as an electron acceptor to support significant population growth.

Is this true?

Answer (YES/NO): NO